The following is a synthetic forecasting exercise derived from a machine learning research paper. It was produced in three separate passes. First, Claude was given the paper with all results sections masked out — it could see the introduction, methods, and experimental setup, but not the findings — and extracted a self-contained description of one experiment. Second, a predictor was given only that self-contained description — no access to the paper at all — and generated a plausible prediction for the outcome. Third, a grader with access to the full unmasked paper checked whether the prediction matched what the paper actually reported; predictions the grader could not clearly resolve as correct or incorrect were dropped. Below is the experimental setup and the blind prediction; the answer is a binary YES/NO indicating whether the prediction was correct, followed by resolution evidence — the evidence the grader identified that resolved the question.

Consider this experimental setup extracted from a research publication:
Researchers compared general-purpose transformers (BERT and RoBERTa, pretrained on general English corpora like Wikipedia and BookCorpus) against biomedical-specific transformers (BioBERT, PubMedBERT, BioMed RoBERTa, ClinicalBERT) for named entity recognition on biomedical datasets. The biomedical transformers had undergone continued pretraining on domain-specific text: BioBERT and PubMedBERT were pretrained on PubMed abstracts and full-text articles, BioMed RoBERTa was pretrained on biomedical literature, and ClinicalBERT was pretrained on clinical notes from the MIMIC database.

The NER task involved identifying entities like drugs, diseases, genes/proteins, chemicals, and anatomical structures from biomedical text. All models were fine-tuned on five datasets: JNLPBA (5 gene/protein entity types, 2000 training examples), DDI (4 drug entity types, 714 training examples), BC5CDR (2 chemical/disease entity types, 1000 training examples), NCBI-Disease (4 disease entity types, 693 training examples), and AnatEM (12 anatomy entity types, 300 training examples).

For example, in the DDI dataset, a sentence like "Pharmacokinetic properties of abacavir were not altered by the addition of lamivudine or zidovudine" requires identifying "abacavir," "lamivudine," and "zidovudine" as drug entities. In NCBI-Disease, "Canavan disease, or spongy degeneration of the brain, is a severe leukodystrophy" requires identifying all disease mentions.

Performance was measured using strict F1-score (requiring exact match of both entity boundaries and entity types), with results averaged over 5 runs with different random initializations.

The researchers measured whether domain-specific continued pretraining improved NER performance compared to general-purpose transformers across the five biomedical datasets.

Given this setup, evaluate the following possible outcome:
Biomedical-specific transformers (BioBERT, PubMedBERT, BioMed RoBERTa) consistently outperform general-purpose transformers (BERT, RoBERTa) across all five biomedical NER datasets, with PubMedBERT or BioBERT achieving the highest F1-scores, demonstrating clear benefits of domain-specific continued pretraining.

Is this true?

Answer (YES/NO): NO